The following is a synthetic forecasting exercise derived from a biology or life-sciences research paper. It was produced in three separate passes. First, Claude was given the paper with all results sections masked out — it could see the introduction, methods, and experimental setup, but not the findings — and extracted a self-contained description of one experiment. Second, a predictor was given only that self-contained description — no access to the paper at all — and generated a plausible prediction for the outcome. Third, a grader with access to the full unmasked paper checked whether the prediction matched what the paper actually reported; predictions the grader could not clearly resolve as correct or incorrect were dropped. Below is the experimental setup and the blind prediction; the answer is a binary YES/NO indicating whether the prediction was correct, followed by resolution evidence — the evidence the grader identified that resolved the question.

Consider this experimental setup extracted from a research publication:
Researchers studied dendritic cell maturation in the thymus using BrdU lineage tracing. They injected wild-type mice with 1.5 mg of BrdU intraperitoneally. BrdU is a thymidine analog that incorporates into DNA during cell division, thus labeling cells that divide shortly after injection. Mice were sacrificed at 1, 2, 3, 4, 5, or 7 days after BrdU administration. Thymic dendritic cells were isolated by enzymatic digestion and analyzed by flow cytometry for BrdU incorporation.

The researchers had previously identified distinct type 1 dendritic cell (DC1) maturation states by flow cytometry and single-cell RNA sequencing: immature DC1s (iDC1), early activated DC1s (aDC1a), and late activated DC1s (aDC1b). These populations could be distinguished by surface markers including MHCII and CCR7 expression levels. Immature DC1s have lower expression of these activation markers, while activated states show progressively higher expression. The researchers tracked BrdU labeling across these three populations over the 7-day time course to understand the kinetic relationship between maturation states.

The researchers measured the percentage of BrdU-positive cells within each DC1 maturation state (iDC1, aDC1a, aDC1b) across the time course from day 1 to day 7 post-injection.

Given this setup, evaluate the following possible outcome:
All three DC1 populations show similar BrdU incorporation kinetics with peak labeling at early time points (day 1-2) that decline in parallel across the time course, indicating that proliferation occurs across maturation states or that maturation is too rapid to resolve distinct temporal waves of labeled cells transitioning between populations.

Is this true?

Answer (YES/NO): NO